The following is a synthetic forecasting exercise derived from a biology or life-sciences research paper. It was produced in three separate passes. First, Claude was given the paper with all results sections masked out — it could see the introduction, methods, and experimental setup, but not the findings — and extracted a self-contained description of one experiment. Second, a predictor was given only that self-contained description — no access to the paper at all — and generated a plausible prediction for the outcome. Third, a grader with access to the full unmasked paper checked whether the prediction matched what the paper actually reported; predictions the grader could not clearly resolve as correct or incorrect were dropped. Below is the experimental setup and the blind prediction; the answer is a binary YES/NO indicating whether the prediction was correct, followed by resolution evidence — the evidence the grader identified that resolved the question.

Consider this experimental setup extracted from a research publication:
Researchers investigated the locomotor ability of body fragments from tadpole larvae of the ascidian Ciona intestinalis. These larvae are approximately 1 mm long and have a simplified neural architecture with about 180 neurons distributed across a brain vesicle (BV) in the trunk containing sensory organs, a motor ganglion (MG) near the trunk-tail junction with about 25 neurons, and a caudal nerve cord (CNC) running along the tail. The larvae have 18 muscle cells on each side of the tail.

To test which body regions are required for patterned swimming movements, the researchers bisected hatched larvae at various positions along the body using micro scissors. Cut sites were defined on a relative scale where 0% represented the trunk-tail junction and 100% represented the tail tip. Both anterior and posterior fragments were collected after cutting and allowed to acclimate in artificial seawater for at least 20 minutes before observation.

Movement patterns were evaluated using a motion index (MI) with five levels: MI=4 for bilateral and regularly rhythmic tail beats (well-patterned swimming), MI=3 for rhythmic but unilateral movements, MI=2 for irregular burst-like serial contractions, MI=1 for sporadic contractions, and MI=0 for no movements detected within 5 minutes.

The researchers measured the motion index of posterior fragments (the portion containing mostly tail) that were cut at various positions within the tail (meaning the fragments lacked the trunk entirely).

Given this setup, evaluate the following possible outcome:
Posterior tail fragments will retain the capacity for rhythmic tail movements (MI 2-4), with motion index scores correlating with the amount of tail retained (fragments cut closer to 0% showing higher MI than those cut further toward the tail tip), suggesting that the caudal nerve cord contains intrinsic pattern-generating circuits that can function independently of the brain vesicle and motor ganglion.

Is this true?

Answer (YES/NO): NO